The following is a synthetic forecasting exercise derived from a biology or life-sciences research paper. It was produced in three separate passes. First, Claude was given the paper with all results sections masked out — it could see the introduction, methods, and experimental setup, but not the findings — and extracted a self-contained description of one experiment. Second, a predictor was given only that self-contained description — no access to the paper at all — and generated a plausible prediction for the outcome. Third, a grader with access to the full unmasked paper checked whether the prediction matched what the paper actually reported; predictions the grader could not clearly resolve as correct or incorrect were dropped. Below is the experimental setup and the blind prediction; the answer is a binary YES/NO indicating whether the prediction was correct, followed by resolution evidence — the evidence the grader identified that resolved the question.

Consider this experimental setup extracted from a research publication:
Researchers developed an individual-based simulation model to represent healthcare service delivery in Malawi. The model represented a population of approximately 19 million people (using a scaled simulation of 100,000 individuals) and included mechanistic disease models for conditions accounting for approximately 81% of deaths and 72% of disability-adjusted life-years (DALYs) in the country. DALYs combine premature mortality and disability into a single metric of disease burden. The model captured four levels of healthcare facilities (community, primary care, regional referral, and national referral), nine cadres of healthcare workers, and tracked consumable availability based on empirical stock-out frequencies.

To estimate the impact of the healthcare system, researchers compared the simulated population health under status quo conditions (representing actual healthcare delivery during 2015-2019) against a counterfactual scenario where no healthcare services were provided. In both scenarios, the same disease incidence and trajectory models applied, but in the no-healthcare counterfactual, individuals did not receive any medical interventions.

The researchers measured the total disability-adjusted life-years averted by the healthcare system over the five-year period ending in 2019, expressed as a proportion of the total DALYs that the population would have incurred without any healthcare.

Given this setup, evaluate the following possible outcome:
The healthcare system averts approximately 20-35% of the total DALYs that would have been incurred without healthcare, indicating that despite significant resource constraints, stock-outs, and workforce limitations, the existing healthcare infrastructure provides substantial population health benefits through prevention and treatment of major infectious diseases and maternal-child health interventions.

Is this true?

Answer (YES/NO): NO